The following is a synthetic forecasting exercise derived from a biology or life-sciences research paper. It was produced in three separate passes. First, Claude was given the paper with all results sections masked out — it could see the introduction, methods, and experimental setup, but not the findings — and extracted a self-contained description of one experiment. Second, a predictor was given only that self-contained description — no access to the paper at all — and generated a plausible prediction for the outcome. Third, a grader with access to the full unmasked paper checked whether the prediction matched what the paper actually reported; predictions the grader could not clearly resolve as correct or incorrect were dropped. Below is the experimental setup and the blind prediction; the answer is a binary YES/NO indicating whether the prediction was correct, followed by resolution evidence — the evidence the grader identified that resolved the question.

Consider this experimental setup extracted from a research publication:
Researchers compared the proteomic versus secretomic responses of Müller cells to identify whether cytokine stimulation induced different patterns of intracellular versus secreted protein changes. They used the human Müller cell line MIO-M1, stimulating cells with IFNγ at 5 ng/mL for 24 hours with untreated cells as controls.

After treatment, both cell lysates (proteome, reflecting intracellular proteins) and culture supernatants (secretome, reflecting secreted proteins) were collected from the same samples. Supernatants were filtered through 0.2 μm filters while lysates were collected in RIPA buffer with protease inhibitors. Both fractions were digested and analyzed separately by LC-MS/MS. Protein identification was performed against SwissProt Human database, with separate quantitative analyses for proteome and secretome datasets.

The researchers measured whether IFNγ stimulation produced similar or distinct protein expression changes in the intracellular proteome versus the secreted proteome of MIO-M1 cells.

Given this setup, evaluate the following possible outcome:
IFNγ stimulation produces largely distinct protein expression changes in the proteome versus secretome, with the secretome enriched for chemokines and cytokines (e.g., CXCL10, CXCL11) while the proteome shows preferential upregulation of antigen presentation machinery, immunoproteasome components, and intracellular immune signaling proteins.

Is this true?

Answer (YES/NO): YES